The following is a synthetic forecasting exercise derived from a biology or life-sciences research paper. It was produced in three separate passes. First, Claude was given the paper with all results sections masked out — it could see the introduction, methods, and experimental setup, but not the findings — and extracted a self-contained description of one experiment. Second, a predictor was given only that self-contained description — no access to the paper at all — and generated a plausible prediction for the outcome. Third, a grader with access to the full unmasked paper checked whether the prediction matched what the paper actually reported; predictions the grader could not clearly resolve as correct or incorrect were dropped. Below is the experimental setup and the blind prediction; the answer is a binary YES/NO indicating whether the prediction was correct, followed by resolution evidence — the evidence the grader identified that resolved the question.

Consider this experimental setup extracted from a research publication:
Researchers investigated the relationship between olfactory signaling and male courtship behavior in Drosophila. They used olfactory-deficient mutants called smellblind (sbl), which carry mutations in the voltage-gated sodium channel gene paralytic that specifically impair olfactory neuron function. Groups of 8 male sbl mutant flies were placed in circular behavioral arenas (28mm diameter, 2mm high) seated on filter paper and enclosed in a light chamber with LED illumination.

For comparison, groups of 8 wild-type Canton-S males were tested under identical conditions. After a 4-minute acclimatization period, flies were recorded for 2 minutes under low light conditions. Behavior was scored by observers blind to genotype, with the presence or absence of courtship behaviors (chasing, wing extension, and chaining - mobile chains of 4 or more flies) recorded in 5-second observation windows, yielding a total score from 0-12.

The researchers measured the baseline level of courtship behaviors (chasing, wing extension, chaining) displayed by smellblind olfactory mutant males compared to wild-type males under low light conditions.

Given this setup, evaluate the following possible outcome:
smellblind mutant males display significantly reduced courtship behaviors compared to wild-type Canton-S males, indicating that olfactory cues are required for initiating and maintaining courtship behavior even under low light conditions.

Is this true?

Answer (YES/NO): NO